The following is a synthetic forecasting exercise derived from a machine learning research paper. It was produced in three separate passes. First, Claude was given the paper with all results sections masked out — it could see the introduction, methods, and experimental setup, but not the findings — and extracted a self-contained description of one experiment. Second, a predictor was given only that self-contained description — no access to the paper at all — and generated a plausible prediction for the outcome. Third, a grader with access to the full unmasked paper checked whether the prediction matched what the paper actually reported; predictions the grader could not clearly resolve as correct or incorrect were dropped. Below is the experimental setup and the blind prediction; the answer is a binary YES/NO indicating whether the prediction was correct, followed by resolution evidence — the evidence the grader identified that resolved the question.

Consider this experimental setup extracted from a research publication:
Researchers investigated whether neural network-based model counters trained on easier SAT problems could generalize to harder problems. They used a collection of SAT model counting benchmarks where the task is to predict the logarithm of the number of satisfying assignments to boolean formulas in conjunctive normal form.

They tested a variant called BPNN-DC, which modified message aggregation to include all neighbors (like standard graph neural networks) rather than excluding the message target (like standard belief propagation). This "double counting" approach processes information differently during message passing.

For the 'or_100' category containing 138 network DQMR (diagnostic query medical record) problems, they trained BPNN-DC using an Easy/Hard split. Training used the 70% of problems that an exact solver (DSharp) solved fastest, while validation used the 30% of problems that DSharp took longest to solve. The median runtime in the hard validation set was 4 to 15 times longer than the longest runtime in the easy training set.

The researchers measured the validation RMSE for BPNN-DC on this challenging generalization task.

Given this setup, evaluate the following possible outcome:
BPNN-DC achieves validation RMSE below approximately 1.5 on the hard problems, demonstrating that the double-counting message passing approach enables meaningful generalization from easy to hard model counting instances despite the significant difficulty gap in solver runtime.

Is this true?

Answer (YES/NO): NO